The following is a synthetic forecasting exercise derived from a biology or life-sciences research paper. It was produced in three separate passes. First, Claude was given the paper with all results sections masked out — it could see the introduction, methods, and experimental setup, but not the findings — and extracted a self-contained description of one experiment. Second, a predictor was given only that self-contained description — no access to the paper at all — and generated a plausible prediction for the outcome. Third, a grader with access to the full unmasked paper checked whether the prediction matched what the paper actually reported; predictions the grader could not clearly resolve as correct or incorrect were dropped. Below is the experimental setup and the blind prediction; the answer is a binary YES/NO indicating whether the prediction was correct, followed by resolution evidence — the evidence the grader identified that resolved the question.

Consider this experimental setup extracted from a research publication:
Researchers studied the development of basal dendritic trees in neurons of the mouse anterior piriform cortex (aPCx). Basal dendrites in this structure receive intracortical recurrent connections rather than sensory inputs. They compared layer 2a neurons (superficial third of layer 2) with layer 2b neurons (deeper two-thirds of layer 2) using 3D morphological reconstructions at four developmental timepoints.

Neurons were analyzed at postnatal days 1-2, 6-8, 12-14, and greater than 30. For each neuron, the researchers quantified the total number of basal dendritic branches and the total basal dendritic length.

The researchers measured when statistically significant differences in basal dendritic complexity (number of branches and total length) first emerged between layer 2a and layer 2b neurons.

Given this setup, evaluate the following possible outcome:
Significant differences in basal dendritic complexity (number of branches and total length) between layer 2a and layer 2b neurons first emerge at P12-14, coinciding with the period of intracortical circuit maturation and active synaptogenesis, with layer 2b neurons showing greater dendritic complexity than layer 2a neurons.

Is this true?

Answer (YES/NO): NO